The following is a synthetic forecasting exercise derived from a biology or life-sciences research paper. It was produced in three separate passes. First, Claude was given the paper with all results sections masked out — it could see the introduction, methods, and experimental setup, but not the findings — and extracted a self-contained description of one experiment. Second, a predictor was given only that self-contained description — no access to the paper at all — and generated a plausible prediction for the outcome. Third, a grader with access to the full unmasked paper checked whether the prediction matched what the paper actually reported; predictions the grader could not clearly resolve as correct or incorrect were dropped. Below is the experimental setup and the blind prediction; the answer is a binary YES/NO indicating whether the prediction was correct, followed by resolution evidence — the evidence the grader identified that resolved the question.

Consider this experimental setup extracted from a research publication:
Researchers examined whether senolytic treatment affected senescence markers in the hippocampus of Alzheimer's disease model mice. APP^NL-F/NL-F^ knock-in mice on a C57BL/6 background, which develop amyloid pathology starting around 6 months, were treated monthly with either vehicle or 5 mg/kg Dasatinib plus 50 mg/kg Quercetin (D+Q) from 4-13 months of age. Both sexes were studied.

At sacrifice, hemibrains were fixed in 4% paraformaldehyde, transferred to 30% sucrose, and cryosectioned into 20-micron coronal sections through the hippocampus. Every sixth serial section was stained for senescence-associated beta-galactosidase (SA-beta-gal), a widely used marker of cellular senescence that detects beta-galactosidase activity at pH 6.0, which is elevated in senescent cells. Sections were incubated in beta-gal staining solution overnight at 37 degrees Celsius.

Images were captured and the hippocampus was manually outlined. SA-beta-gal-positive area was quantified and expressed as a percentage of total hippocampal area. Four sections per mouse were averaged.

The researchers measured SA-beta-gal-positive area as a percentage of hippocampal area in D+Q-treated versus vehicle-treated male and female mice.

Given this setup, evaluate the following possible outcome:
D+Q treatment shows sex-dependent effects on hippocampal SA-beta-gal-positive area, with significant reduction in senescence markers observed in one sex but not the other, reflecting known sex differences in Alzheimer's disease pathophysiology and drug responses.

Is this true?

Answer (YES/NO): YES